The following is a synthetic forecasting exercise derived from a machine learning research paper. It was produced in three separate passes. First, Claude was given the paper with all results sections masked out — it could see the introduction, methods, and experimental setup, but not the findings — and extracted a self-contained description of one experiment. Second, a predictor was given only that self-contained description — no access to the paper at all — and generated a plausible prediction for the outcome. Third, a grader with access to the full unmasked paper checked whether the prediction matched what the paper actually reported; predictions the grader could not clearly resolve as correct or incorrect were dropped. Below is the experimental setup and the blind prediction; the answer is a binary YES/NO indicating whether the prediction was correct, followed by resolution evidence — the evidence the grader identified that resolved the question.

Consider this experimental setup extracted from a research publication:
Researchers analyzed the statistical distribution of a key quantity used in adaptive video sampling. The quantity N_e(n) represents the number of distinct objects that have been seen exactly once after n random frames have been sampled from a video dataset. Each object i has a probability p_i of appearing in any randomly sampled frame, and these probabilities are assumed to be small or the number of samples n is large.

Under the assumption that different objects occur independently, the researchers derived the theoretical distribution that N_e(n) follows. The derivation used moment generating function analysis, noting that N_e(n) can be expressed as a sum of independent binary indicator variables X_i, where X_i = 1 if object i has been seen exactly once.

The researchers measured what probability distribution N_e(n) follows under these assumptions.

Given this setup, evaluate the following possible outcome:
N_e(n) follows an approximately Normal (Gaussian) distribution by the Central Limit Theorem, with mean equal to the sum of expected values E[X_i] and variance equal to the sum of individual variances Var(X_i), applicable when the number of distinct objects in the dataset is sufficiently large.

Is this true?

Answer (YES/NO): NO